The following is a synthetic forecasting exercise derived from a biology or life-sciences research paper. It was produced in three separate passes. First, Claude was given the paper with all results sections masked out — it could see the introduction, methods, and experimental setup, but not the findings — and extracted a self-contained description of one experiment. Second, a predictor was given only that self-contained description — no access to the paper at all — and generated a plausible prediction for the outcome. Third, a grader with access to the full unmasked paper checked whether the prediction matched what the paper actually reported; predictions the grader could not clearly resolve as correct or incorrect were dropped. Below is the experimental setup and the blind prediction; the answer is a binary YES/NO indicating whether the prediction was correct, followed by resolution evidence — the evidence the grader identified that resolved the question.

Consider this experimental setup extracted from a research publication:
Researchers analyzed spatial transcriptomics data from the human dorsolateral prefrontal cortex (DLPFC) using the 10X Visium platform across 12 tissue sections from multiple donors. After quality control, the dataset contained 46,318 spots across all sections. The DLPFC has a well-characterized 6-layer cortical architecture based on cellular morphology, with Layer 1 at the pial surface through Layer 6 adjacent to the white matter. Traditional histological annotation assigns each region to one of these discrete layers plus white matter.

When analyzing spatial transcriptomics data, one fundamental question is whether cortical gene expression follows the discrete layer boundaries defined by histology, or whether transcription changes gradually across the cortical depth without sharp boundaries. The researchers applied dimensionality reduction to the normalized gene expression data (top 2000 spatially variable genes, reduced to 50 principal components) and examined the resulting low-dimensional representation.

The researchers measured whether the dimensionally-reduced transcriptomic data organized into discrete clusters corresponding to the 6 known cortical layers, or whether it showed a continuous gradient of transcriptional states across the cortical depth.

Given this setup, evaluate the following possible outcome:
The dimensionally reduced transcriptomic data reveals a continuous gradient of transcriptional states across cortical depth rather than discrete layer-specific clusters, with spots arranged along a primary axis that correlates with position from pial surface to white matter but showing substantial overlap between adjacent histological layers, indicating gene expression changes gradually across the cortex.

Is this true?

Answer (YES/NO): YES